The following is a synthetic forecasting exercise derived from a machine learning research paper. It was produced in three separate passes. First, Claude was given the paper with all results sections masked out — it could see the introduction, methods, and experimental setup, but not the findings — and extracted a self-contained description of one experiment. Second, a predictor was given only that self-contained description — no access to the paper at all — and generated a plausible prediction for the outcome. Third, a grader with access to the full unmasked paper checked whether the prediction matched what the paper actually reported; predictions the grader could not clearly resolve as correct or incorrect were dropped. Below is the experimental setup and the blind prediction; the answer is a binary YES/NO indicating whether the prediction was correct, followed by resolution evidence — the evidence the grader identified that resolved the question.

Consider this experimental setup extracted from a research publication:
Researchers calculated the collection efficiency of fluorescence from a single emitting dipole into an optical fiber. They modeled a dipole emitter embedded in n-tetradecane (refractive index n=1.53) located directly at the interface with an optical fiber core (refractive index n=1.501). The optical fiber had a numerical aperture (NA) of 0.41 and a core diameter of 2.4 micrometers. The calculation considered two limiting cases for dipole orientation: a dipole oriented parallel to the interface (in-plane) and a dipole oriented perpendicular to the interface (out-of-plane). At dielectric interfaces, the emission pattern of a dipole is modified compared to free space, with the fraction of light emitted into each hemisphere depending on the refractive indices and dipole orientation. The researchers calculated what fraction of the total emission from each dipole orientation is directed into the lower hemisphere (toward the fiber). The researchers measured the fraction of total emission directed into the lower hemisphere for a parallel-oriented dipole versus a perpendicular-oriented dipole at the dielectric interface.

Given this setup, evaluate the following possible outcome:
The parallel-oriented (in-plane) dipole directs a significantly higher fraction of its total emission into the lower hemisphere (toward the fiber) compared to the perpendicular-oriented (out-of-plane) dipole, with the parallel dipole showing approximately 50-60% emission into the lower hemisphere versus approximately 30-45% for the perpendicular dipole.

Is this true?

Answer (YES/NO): NO